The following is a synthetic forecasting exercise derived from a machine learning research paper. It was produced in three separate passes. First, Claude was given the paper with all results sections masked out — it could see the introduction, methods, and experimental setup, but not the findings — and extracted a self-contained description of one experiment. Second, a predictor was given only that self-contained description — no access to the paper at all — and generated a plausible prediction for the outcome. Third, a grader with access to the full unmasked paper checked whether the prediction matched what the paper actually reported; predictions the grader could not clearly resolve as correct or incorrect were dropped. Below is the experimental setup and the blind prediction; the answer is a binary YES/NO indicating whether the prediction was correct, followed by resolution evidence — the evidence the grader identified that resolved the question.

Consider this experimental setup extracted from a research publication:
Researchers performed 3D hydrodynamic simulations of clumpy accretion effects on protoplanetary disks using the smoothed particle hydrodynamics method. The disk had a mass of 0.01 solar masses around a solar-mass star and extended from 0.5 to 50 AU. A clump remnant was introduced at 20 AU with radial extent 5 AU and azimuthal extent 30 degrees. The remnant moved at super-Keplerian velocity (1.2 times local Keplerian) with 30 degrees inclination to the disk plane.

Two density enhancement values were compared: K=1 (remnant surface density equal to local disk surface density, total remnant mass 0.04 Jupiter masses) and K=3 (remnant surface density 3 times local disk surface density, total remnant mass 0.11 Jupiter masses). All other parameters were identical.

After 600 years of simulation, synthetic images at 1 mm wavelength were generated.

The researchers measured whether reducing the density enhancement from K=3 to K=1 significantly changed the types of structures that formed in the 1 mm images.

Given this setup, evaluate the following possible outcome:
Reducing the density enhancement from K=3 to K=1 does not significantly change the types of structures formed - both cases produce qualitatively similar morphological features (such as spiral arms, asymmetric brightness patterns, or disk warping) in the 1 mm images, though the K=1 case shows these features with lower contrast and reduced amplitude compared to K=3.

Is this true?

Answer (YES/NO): YES